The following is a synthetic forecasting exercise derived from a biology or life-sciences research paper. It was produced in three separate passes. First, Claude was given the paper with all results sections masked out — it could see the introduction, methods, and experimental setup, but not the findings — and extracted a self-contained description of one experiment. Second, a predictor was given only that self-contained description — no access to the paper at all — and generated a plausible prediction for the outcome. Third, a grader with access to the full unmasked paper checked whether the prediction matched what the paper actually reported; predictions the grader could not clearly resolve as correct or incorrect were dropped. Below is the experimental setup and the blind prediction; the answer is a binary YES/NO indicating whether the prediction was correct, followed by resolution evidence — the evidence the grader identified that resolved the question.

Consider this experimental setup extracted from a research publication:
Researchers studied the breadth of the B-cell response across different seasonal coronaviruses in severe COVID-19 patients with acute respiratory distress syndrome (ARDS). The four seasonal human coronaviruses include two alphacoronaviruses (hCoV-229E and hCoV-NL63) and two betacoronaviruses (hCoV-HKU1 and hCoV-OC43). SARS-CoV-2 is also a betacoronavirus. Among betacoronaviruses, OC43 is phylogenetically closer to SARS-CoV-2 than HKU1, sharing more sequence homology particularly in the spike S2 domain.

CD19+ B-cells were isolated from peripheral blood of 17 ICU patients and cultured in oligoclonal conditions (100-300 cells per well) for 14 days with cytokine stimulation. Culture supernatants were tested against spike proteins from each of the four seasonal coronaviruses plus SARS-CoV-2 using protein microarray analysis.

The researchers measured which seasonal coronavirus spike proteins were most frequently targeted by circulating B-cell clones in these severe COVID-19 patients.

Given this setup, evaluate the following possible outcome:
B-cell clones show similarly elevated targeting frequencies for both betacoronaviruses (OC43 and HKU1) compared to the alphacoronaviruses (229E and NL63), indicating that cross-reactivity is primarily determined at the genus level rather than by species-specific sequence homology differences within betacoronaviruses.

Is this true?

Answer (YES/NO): NO